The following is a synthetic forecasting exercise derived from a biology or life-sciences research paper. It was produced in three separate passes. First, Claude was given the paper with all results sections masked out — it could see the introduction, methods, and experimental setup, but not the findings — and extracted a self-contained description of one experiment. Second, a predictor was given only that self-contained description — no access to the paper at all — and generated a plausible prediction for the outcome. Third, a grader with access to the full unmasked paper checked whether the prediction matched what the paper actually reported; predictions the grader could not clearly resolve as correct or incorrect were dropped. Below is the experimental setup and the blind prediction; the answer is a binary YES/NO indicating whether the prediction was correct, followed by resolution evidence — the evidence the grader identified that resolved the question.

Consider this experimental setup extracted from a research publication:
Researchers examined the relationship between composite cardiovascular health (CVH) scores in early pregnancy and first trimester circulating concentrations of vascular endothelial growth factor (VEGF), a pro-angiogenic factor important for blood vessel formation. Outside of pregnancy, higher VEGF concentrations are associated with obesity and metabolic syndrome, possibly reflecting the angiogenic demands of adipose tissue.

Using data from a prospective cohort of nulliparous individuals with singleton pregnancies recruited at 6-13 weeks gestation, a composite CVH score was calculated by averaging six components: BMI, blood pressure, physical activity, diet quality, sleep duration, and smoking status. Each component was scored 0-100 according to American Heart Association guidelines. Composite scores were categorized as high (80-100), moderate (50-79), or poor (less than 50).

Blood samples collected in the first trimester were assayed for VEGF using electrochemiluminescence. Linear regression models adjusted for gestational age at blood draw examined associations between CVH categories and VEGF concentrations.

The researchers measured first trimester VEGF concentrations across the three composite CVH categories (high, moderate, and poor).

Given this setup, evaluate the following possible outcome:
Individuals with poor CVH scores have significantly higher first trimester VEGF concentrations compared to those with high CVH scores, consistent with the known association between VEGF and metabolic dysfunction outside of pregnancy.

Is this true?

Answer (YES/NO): YES